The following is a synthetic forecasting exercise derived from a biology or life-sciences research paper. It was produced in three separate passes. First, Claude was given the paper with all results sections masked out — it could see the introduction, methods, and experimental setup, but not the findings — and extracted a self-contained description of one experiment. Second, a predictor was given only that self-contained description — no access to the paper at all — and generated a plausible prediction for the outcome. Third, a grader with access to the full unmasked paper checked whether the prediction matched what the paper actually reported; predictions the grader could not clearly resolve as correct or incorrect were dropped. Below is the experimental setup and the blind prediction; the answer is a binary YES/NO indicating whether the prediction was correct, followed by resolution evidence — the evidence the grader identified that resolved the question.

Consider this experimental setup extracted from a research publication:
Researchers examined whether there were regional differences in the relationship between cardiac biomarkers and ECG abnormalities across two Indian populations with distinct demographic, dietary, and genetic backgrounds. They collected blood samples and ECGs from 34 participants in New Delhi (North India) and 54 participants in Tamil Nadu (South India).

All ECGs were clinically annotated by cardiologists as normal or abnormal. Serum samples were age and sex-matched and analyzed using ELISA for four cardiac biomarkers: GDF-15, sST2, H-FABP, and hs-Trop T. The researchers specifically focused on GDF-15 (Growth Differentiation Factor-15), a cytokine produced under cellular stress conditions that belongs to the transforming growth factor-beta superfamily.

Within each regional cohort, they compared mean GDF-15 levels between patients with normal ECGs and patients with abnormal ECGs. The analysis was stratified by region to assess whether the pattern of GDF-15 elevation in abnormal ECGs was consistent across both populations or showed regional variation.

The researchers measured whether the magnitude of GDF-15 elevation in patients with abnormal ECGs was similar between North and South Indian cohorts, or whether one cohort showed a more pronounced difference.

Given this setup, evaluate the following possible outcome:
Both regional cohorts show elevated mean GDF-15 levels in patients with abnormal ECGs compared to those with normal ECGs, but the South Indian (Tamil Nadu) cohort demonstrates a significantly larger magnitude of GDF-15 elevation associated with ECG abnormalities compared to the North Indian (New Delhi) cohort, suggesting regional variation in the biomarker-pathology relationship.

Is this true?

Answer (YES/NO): YES